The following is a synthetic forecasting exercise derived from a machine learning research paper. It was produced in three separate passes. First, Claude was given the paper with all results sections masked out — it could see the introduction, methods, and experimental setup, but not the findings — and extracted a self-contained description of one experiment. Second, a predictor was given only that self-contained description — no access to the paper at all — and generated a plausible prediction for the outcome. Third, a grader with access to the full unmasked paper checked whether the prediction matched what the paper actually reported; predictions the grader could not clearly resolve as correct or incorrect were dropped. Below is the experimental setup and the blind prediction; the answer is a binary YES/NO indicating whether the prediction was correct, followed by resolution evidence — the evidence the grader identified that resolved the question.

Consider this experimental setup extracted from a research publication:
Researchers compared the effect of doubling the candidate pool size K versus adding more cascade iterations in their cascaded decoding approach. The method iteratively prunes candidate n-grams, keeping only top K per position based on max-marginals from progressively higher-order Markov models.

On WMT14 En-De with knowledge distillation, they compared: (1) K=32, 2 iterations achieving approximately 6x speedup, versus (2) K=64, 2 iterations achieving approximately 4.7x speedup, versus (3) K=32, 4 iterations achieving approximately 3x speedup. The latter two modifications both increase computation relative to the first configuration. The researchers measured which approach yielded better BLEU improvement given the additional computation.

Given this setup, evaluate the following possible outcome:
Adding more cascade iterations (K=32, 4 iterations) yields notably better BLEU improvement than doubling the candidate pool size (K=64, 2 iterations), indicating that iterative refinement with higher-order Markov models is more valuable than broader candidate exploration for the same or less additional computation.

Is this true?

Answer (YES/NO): NO